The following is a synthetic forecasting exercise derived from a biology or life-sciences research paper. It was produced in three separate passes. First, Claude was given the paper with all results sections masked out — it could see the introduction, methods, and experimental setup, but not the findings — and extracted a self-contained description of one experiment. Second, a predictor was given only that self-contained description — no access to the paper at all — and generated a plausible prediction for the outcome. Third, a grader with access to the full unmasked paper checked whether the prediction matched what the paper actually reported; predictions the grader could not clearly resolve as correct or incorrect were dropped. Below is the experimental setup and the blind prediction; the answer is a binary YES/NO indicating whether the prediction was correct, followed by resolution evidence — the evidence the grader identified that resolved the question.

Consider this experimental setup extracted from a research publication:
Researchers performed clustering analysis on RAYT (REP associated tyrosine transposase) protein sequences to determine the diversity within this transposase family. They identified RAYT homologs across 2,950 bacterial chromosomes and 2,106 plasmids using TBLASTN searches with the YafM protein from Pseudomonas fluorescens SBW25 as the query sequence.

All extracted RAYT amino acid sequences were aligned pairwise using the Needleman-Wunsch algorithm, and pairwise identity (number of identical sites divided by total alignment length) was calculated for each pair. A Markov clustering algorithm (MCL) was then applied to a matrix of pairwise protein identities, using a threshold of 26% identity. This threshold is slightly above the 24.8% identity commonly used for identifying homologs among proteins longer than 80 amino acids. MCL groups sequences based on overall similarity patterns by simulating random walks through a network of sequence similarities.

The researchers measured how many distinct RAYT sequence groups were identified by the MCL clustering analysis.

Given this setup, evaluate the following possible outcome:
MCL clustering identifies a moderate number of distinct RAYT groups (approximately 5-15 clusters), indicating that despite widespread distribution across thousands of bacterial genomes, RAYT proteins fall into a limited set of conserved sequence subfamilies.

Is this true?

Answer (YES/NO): YES